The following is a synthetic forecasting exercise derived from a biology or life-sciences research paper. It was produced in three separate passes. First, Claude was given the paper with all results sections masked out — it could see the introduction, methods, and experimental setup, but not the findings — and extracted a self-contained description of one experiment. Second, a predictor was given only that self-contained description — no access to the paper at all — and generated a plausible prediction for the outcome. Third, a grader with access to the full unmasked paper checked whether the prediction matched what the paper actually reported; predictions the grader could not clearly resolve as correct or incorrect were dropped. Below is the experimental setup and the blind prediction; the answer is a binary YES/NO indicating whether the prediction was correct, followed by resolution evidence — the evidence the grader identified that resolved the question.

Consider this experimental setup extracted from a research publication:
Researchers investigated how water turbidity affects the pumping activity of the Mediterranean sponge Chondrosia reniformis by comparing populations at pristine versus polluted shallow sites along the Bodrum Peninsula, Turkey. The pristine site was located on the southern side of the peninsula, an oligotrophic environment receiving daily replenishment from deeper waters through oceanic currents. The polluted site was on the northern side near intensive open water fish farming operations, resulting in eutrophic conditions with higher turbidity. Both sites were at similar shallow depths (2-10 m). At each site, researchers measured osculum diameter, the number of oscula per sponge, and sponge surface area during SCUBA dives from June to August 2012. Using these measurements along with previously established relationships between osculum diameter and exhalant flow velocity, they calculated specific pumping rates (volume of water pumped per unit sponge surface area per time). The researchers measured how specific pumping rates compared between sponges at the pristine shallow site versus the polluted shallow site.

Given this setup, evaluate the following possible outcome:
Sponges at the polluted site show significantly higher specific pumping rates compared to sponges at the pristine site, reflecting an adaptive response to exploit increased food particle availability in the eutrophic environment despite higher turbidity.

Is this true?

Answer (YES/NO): NO